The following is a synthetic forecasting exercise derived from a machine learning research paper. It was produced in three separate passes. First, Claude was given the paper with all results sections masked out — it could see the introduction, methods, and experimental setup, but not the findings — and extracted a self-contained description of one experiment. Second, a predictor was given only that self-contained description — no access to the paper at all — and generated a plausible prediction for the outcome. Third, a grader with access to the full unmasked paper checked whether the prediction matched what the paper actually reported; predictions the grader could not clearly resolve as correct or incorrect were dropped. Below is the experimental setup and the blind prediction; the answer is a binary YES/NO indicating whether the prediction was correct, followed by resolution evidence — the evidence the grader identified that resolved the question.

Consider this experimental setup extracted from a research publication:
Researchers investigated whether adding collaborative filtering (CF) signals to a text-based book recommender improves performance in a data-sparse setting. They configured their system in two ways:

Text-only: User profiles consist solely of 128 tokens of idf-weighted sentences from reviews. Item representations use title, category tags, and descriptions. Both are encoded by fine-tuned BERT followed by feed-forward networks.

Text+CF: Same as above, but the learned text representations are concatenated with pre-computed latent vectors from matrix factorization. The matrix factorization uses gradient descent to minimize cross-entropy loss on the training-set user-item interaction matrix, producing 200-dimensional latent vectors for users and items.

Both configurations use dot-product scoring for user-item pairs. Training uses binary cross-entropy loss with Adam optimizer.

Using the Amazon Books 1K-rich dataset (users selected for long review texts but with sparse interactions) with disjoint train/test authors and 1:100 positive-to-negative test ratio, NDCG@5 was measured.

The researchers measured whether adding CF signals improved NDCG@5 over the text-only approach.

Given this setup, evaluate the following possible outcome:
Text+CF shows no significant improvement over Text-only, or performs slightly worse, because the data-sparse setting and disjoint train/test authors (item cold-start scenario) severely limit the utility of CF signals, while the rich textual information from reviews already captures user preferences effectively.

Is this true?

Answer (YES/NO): YES